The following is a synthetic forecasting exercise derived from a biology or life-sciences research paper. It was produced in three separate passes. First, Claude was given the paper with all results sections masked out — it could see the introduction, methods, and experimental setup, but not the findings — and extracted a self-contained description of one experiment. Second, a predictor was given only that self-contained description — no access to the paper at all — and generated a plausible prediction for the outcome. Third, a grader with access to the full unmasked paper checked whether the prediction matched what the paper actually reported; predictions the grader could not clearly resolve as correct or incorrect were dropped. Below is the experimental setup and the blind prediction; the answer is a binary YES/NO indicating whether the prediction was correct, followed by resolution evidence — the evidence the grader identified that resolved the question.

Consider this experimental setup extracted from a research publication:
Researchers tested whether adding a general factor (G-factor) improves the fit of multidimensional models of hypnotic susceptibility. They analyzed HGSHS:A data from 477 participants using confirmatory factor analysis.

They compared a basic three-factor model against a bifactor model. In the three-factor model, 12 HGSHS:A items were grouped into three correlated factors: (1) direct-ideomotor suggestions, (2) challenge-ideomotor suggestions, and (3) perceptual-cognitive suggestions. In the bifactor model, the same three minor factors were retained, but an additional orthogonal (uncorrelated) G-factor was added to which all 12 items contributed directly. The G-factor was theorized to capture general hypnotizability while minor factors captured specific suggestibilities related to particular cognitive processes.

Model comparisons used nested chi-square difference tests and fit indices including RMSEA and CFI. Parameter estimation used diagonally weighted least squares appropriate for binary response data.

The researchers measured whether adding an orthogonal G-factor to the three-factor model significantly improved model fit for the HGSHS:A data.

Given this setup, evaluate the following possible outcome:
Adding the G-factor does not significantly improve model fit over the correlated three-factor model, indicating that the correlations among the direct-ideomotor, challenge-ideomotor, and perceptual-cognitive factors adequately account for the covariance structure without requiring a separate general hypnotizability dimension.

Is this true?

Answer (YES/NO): NO